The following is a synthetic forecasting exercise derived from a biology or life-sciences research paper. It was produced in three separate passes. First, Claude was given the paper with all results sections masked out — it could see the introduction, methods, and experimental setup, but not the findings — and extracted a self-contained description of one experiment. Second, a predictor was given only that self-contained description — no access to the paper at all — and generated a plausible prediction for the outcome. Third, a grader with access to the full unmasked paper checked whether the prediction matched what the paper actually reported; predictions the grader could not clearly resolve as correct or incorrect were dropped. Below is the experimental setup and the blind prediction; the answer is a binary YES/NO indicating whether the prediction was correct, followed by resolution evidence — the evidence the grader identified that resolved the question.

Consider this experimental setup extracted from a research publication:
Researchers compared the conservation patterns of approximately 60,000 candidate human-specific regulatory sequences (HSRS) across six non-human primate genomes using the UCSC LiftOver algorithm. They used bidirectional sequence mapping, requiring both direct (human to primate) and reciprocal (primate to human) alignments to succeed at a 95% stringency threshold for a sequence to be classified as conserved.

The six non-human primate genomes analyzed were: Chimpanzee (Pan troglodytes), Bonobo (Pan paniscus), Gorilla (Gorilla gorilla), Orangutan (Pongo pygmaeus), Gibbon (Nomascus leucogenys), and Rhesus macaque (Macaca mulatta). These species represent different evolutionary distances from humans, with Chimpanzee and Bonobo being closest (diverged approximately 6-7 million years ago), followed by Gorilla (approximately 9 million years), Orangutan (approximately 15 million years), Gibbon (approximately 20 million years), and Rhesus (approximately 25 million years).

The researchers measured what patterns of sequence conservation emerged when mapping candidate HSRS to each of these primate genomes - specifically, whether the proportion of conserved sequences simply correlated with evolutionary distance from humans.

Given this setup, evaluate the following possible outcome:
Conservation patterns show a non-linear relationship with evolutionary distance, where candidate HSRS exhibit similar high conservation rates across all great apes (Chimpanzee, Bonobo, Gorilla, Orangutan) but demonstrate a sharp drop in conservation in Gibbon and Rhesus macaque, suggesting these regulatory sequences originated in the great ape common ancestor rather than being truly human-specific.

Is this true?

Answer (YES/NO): NO